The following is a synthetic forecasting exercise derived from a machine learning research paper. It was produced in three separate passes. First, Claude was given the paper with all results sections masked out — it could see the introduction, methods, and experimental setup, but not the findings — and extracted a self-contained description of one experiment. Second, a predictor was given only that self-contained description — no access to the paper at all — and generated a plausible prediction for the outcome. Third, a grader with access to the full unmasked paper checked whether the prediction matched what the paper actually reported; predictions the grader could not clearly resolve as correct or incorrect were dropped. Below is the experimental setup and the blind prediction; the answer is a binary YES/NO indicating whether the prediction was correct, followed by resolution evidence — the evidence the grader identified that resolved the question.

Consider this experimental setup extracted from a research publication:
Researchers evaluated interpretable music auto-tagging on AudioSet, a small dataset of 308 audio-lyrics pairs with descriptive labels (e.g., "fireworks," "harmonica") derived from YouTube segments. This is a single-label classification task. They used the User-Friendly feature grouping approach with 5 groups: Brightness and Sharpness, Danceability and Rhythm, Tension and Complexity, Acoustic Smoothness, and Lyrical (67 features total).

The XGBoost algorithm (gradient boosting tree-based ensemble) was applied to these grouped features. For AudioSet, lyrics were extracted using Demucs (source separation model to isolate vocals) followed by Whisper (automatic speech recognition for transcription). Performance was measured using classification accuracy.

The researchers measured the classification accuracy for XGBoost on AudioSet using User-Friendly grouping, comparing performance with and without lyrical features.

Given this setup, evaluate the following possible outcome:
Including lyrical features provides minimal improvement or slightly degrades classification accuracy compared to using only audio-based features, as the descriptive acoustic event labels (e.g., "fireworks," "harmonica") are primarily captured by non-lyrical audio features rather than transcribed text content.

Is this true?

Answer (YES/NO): NO